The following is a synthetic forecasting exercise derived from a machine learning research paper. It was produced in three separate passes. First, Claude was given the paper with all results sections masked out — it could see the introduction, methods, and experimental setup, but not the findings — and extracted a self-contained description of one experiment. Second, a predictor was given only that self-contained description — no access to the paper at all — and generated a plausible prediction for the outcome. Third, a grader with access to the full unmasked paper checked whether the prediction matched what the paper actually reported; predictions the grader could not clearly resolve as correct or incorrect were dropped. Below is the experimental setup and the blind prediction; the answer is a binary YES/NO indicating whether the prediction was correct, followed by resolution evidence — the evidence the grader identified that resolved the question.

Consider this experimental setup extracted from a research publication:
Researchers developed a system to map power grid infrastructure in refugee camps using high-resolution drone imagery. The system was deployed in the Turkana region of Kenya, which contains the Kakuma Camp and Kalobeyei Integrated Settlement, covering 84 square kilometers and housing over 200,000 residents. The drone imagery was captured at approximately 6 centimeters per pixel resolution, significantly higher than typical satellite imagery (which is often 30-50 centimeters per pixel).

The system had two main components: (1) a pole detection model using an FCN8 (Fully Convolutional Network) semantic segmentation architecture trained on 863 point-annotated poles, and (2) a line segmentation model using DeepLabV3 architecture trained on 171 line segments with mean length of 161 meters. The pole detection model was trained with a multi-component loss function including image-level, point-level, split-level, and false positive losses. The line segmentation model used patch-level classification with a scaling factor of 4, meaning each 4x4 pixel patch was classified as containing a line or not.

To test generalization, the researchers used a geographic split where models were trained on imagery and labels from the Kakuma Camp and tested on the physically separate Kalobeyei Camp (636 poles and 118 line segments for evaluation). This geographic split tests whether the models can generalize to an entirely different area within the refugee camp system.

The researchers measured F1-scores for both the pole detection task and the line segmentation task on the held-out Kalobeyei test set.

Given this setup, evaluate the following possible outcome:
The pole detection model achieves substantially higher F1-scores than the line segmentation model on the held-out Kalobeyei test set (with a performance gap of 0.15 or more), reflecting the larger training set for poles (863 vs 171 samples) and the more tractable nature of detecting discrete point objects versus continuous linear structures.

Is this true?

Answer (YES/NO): NO